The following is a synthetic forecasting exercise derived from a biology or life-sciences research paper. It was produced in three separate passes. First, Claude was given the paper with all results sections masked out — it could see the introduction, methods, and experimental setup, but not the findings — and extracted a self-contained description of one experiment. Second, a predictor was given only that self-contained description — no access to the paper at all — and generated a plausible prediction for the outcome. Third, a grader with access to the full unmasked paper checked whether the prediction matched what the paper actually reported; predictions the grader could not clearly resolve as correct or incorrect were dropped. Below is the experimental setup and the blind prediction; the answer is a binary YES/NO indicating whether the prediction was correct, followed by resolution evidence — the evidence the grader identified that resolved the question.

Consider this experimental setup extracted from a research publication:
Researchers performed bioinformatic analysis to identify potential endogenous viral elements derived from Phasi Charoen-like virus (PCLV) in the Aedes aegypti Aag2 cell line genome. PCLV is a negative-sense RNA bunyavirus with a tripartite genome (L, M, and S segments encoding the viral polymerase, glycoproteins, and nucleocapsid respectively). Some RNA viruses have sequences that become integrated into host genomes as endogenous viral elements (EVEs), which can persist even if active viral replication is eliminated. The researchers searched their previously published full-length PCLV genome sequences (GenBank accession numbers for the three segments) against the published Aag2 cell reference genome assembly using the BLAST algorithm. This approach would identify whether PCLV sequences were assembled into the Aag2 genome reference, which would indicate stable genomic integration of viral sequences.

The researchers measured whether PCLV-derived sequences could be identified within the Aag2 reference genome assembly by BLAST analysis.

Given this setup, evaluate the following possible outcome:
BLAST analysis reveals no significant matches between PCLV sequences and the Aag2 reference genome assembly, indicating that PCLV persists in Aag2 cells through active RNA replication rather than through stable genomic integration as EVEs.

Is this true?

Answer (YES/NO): YES